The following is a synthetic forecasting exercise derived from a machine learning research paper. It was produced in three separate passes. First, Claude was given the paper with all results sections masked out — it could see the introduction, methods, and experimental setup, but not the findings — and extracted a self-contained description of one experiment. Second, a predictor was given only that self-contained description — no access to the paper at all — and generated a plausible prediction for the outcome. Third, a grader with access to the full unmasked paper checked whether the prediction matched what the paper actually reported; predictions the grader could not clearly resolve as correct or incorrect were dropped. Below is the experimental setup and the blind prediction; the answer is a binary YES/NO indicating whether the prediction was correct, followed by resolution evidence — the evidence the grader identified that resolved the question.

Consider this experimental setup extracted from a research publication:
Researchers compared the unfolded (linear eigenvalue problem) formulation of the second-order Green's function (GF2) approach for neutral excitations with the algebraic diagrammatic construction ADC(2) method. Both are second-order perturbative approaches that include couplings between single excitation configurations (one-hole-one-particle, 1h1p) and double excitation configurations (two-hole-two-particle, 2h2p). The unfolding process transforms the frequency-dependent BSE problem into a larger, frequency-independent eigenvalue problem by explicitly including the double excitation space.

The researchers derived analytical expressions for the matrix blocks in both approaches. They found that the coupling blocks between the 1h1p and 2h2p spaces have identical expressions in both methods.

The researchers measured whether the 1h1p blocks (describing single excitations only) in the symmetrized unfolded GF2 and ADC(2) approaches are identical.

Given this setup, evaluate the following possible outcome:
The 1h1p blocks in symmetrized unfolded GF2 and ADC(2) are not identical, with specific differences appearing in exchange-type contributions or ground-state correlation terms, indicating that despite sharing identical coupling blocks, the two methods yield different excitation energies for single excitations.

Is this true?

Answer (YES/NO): YES